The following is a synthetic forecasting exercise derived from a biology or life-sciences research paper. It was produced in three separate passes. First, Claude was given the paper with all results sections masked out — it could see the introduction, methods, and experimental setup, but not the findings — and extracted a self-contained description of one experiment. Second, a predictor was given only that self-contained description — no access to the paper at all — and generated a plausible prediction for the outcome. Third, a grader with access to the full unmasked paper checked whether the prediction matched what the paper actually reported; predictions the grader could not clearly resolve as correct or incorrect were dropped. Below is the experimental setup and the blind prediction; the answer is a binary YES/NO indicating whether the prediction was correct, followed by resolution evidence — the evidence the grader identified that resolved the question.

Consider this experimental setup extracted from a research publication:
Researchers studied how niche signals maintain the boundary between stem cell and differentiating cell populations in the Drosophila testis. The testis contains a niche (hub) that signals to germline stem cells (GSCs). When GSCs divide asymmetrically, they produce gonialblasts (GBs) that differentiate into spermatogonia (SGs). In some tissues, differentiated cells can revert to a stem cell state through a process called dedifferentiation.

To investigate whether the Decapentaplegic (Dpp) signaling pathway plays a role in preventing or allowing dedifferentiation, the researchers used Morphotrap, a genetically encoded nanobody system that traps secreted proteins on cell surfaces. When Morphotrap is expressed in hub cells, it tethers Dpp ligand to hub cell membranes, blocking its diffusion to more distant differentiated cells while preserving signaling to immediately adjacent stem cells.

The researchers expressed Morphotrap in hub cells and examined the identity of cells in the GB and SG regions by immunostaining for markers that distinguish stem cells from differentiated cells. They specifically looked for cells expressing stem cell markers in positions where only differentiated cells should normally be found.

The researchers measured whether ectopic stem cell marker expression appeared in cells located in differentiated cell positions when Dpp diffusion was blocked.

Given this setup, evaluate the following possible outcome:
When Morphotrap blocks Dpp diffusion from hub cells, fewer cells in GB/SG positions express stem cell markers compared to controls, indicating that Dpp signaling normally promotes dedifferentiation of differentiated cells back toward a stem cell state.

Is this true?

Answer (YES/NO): NO